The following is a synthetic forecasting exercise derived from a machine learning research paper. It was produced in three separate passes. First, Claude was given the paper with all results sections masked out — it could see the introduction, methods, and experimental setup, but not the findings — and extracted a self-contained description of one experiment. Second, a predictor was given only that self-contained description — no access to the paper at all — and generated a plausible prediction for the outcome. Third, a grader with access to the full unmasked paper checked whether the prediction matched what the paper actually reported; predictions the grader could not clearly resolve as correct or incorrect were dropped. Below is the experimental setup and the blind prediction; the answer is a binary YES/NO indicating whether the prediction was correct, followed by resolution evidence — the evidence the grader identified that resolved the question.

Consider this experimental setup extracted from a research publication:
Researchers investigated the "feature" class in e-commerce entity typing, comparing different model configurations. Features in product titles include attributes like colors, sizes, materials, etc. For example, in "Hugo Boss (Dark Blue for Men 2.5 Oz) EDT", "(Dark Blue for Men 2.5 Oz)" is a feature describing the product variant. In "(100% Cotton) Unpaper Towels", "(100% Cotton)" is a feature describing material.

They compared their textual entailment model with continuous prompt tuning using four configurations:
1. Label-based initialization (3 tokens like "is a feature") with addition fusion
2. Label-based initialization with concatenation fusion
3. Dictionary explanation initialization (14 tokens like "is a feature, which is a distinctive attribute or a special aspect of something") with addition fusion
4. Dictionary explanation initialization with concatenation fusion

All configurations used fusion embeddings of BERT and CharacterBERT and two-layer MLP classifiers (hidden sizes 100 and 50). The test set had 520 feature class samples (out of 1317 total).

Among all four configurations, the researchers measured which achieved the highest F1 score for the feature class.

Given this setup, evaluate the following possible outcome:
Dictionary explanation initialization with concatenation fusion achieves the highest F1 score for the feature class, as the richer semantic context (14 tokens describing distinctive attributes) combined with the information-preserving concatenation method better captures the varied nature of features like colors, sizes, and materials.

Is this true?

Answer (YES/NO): YES